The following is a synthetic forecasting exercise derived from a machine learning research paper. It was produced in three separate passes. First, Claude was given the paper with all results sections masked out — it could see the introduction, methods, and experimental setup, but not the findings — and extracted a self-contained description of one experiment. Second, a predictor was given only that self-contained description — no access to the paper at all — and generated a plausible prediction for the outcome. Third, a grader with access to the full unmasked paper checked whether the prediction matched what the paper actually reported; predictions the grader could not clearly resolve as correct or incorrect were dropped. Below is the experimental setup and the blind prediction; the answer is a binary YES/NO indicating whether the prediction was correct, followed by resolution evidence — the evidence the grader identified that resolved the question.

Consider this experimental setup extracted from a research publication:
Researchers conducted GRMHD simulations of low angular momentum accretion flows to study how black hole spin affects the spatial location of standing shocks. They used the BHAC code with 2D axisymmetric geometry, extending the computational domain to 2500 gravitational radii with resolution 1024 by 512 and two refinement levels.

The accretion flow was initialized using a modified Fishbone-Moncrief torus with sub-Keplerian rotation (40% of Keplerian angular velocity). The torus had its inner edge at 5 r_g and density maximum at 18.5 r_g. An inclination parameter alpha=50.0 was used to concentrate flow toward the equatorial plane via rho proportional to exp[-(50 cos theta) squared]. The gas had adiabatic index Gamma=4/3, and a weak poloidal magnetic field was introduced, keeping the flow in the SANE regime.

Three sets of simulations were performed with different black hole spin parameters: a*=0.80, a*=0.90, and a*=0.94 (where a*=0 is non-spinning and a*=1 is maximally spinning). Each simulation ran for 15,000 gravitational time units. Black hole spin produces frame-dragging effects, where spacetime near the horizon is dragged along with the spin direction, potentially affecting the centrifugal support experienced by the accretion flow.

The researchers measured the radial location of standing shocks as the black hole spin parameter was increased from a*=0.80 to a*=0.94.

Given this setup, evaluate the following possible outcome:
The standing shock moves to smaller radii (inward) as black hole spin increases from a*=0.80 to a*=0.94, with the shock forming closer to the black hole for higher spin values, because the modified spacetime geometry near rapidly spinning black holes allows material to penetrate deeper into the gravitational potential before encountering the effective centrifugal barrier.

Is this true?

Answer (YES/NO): NO